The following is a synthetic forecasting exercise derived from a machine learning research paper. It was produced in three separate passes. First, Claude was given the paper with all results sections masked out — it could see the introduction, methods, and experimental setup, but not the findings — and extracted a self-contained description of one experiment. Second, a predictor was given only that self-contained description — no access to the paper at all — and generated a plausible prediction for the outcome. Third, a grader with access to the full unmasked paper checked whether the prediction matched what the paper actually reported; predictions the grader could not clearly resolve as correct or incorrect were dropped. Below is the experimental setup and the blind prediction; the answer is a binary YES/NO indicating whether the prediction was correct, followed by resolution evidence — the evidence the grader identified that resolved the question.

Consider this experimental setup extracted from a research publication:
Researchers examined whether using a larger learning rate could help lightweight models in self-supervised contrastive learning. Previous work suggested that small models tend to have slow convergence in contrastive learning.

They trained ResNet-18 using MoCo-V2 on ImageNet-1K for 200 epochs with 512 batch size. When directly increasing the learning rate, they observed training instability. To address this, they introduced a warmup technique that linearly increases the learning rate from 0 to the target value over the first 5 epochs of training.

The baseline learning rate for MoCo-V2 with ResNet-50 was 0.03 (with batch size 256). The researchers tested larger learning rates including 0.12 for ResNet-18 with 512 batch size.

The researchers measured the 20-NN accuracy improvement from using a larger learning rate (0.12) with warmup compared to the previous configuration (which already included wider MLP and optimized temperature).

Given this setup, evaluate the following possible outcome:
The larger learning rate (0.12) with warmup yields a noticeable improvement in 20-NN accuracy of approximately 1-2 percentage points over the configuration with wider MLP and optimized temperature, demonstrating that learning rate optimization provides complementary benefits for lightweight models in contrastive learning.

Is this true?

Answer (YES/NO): YES